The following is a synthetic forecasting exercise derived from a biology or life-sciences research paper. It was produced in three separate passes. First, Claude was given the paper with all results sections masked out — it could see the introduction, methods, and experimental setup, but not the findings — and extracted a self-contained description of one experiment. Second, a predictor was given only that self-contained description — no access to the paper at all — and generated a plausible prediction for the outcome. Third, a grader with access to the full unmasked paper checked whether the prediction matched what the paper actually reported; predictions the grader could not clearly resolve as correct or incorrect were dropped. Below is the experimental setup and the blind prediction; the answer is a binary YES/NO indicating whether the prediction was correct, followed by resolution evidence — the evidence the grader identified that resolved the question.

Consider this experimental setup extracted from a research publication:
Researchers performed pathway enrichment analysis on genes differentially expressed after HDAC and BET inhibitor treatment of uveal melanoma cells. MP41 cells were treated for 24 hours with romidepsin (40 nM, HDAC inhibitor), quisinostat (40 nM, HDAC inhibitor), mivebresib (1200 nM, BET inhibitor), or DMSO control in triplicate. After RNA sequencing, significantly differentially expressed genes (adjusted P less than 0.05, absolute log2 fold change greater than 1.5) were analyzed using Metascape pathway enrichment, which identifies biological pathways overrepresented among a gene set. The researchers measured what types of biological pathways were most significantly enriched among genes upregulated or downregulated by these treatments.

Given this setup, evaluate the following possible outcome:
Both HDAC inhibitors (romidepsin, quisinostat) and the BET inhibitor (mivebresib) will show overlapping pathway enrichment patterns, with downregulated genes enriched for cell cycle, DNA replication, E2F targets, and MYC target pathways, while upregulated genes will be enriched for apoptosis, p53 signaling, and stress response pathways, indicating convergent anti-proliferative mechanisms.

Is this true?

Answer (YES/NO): NO